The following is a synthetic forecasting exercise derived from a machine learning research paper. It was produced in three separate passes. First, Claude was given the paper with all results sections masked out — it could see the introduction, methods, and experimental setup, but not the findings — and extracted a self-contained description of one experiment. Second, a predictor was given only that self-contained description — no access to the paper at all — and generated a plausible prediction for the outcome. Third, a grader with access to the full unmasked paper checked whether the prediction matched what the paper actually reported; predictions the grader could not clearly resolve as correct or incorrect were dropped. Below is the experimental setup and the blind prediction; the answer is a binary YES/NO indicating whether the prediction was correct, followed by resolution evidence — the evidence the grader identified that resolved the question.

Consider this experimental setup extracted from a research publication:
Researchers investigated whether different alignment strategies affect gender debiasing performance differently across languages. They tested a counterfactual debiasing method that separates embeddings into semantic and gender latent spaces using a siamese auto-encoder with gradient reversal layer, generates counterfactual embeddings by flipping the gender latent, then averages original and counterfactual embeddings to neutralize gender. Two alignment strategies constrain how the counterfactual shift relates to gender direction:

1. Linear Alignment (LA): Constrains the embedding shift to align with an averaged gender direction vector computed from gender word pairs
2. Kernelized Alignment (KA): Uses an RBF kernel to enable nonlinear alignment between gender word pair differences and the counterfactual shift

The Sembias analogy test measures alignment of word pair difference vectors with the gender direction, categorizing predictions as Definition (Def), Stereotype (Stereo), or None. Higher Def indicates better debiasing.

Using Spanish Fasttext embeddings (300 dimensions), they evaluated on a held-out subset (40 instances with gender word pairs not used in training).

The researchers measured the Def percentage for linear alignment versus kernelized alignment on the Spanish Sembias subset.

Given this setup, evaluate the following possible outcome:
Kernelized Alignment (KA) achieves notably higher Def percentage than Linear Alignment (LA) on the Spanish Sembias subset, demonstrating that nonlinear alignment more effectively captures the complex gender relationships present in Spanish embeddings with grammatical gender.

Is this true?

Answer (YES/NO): NO